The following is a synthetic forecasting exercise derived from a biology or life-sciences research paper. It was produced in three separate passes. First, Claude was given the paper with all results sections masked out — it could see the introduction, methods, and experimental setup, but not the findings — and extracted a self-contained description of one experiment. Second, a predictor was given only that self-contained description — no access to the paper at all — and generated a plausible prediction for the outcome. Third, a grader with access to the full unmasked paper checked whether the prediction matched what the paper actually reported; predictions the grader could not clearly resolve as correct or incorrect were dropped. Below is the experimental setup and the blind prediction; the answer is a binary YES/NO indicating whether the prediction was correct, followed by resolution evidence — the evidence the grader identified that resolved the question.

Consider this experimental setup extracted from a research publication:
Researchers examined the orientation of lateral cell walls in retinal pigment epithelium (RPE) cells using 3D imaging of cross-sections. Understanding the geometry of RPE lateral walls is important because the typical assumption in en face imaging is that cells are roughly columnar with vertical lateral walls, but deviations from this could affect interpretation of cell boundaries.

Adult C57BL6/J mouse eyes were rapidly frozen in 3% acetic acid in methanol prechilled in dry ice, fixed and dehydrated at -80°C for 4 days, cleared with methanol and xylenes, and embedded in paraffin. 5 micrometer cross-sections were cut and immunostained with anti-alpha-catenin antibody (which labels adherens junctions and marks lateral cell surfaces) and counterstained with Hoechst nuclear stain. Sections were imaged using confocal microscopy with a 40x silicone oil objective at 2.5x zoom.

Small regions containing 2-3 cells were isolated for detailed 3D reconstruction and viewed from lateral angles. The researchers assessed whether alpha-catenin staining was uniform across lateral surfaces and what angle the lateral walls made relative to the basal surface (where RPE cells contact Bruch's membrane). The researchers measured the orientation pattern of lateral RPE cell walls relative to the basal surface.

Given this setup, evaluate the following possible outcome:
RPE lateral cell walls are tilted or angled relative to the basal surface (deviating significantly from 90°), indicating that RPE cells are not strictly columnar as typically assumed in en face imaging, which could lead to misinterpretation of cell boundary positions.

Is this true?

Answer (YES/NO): NO